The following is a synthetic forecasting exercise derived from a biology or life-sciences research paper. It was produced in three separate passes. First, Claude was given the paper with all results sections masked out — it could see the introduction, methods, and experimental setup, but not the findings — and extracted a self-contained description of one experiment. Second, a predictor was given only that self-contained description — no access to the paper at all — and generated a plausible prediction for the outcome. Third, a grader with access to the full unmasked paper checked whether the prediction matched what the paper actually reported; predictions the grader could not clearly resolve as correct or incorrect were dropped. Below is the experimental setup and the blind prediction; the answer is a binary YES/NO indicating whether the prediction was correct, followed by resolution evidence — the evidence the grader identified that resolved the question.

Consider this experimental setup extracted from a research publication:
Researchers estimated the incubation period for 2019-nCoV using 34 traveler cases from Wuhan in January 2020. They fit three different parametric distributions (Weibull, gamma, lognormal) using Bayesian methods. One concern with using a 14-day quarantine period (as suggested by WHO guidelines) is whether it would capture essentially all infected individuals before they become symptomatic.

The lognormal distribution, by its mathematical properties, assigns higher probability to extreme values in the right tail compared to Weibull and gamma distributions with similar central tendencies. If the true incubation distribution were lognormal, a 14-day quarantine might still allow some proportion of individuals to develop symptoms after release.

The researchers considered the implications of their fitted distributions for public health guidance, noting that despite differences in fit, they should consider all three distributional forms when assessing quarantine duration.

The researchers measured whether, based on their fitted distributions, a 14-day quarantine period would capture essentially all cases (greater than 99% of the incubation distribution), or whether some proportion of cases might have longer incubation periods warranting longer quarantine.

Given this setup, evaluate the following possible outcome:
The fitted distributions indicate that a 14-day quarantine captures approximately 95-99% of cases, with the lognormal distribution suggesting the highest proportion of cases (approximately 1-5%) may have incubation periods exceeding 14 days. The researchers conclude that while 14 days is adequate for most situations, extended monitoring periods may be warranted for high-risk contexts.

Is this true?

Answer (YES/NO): NO